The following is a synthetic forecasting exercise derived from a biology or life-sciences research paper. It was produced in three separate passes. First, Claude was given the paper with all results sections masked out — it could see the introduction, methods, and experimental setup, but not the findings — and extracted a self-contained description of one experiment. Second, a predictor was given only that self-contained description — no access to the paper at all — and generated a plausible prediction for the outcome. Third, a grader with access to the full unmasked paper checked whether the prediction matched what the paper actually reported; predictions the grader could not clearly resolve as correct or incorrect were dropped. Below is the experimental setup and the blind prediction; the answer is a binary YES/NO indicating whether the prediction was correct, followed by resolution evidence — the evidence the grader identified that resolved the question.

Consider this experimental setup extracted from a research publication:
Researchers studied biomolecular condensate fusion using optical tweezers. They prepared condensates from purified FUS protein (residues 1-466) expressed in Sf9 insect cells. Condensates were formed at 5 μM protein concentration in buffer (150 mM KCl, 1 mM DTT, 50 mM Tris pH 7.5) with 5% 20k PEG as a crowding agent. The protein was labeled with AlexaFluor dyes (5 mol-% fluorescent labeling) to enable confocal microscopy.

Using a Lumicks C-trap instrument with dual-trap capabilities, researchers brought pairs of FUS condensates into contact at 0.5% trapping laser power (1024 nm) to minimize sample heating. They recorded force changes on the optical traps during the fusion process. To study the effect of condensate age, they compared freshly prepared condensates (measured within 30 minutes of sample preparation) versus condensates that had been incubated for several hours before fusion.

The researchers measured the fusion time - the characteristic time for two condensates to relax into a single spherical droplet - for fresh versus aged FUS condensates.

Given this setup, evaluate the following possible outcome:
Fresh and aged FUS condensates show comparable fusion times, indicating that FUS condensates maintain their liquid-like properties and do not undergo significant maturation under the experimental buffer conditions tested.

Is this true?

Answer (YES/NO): NO